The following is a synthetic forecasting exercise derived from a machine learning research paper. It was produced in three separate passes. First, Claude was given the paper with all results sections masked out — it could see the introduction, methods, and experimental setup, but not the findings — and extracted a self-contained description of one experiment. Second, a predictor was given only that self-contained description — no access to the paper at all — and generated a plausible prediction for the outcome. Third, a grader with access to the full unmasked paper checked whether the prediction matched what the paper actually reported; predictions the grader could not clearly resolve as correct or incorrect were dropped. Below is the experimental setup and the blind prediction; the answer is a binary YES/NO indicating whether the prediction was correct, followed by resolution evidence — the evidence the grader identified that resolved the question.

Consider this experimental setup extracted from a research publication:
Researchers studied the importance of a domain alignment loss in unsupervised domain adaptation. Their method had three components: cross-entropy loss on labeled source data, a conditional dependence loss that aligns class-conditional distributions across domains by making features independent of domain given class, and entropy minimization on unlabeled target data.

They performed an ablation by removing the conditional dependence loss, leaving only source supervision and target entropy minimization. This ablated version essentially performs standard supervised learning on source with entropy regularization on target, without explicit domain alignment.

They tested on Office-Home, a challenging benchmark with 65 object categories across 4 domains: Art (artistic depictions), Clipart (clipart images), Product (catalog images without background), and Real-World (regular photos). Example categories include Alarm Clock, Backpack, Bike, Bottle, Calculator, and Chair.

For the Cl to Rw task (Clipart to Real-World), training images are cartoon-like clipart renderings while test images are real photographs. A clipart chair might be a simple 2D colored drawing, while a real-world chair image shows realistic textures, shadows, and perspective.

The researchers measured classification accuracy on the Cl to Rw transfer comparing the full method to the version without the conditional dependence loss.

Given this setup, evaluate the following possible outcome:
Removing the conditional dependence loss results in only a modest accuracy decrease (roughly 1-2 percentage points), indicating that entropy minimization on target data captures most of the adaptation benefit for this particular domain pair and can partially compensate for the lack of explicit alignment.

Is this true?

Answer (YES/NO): NO